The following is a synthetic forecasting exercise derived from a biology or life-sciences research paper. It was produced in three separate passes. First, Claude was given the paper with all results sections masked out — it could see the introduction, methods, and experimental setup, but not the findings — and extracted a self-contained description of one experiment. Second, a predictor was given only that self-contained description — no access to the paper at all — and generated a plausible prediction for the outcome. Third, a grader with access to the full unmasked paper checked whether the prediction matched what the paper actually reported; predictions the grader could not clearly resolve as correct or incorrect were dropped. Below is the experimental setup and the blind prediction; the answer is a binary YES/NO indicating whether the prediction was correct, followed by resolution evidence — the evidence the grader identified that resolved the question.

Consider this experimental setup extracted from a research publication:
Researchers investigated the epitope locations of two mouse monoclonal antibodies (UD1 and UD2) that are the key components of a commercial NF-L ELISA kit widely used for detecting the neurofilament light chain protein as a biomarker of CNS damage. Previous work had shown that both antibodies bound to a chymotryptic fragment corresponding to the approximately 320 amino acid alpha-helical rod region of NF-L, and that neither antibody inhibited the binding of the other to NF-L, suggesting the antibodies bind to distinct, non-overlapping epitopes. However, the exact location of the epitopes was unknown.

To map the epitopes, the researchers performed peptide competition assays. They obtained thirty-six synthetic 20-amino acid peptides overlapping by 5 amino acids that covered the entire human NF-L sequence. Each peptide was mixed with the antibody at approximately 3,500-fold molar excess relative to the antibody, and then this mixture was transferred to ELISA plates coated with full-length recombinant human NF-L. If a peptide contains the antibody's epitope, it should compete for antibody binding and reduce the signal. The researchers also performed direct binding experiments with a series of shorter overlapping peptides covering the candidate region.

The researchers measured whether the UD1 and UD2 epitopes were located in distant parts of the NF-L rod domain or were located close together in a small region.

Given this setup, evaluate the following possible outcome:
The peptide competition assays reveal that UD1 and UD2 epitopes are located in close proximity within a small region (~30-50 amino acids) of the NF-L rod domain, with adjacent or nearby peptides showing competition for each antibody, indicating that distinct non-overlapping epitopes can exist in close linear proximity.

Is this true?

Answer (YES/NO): YES